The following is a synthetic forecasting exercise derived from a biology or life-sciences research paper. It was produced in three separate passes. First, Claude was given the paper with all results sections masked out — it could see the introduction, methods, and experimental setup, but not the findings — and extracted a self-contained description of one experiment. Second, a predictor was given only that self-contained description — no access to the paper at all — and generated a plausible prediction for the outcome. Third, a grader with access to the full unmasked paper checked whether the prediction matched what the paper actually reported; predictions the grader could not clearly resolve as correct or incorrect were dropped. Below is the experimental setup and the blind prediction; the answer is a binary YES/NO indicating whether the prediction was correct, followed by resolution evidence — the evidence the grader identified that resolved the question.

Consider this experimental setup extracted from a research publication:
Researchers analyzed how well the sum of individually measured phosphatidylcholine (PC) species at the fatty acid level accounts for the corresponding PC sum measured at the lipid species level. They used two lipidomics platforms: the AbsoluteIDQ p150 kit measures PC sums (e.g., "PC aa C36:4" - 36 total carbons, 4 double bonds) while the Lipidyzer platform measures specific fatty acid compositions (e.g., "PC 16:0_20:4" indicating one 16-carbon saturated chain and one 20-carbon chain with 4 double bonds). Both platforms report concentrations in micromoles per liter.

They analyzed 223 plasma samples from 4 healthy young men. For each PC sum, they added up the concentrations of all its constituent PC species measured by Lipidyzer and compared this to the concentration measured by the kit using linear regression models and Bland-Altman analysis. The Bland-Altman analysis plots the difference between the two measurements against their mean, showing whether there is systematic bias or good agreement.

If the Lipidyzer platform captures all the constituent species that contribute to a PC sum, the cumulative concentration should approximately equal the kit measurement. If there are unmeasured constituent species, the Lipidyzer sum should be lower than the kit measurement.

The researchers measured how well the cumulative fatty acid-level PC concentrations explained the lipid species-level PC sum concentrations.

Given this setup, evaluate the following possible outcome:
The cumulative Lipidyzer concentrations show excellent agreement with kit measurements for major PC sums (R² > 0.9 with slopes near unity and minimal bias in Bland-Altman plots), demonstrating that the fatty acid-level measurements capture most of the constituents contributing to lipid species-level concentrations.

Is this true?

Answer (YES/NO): NO